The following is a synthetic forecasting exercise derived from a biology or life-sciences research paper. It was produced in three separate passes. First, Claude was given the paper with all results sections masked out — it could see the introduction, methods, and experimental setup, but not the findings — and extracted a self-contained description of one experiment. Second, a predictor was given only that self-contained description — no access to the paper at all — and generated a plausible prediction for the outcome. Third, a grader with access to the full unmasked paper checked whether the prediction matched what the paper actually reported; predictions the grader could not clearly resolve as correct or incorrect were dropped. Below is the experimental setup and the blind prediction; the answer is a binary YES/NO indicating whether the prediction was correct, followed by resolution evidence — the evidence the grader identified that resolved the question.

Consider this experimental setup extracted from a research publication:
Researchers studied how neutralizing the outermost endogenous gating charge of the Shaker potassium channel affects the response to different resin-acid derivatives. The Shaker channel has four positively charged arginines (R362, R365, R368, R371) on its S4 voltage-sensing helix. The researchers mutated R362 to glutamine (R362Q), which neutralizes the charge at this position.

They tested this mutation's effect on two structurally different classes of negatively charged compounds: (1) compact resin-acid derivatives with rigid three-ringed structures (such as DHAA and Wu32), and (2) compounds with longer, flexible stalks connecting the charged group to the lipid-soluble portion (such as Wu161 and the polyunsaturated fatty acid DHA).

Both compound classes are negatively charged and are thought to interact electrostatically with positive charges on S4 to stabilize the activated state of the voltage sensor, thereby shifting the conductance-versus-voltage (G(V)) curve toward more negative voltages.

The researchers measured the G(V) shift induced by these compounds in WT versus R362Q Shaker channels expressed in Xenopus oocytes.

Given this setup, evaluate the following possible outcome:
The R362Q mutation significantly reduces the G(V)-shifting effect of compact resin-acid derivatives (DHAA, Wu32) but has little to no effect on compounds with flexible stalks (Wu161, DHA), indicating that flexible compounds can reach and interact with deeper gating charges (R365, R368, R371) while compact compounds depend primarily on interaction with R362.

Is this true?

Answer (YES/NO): NO